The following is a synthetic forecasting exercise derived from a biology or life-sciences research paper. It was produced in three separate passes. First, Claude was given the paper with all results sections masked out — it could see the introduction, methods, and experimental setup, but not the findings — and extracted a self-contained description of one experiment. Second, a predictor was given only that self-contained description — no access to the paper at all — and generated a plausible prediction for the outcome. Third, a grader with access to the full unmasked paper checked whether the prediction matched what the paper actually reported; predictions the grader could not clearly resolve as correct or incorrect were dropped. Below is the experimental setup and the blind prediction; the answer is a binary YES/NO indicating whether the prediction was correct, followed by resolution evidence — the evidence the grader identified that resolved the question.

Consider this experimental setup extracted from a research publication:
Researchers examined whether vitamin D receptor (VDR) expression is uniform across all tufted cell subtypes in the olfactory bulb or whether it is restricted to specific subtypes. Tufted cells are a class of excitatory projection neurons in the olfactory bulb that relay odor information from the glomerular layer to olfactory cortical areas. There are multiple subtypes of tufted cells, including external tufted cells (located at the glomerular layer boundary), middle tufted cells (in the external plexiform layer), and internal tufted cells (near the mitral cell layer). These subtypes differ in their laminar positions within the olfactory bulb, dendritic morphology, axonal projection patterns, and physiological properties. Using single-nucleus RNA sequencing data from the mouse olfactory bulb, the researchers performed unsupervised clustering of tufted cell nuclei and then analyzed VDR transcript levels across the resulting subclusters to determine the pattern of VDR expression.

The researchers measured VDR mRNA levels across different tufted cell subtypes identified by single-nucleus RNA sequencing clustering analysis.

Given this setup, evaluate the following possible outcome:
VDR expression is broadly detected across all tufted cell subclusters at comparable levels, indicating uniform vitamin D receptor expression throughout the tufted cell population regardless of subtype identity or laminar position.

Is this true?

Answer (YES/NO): NO